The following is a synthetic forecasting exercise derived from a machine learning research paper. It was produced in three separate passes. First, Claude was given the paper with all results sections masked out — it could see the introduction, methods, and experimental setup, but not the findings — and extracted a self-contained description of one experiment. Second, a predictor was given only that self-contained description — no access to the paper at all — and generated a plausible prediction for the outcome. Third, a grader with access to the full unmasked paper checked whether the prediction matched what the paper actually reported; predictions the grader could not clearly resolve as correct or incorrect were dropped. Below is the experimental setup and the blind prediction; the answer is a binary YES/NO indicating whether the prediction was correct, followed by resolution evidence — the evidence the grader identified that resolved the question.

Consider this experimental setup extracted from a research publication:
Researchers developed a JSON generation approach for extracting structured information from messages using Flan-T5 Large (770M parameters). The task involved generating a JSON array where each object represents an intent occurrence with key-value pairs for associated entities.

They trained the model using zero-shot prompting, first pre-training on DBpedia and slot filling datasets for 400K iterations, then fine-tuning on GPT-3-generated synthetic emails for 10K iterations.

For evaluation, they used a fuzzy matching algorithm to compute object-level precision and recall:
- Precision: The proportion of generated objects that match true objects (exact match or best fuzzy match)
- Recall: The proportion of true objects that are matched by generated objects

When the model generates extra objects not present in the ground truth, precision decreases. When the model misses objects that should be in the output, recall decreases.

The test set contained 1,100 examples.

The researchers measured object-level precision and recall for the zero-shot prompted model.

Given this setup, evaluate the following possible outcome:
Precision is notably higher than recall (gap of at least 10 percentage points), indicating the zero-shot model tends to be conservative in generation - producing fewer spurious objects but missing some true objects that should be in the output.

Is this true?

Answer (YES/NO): NO